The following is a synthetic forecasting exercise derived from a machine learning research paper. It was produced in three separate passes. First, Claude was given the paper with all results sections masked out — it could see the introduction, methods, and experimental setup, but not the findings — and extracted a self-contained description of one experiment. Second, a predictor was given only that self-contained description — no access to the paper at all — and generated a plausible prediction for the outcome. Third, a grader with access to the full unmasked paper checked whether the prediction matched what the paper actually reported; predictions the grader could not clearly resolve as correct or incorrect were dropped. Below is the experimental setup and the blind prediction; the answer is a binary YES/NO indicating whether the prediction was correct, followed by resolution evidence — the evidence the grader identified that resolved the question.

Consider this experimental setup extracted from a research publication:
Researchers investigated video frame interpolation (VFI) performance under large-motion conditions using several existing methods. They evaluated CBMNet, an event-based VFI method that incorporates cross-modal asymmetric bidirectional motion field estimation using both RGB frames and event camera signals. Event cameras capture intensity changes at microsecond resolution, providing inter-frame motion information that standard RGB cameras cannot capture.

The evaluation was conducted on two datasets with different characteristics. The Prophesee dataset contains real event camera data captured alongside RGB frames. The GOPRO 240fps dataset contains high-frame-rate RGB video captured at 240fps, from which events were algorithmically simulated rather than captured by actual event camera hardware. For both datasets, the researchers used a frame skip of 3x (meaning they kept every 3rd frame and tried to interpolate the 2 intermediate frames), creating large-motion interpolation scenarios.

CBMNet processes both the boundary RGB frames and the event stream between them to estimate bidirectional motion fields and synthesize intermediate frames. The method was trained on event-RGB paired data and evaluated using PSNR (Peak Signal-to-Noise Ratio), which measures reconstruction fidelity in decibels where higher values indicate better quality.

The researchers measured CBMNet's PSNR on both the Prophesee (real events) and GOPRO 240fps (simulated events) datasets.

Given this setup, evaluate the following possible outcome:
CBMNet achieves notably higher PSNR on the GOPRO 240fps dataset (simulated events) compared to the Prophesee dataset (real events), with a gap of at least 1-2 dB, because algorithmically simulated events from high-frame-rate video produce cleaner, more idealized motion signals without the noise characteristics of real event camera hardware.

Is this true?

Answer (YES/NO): NO